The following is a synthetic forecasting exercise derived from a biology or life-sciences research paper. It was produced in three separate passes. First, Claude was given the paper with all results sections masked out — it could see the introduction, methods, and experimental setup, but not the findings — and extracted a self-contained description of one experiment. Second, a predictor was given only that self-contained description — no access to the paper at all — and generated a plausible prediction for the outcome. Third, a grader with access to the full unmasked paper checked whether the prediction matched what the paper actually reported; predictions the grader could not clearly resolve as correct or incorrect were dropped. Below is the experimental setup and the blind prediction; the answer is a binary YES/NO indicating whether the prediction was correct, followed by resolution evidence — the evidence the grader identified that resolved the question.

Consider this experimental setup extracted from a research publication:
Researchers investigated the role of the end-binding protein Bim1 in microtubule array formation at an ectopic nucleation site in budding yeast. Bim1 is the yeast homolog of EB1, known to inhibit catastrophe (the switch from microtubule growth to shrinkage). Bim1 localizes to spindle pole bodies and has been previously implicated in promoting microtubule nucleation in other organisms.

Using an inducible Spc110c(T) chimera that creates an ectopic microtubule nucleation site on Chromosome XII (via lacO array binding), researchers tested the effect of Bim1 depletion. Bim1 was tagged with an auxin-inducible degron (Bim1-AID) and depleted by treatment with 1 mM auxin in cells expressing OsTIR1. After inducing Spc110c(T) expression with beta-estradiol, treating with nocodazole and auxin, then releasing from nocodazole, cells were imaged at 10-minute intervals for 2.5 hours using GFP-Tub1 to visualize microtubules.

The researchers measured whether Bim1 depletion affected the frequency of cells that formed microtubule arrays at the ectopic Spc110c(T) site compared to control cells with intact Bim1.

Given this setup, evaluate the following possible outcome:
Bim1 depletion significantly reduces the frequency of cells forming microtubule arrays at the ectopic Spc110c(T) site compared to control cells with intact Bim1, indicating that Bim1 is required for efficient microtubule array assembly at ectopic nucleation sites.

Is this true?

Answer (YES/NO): YES